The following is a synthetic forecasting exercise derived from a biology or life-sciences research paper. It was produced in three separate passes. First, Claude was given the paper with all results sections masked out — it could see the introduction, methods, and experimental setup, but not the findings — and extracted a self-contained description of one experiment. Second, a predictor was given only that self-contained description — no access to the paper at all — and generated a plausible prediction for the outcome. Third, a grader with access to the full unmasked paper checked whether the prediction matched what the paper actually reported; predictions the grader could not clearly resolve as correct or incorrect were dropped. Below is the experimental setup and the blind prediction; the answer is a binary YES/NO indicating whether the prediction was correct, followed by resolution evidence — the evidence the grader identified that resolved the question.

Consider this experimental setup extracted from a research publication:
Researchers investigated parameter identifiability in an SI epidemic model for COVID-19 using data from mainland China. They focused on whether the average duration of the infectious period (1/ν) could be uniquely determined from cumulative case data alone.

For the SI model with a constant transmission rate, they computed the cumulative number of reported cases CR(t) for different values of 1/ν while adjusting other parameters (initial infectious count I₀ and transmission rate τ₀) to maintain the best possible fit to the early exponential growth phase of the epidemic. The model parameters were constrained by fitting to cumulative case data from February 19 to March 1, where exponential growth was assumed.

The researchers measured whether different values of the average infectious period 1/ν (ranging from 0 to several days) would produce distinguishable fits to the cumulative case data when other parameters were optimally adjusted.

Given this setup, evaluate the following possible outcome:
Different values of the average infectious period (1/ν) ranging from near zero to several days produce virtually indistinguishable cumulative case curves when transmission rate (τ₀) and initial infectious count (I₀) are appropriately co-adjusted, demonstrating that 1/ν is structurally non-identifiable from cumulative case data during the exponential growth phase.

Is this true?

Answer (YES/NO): YES